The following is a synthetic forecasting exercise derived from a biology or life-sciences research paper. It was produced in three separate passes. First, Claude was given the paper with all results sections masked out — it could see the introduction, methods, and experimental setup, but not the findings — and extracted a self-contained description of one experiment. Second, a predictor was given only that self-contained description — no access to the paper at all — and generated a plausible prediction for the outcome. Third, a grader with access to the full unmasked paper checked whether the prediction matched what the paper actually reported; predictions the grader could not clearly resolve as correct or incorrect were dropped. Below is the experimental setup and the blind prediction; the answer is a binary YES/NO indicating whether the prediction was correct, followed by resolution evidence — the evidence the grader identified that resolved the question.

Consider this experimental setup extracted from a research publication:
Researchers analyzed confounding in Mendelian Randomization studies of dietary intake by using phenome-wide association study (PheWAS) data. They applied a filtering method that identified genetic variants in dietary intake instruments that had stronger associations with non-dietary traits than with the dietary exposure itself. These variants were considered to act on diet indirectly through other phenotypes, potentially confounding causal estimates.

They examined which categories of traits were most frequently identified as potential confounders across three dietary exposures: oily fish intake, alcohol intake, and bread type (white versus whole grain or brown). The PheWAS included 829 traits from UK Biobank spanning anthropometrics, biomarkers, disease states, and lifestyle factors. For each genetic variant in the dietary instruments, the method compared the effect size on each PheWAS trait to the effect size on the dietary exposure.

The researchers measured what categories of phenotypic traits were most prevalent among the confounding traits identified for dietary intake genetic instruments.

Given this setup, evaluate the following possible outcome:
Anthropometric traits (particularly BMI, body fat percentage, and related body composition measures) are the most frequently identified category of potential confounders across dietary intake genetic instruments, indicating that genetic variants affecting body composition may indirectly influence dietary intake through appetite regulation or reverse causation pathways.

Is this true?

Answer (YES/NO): YES